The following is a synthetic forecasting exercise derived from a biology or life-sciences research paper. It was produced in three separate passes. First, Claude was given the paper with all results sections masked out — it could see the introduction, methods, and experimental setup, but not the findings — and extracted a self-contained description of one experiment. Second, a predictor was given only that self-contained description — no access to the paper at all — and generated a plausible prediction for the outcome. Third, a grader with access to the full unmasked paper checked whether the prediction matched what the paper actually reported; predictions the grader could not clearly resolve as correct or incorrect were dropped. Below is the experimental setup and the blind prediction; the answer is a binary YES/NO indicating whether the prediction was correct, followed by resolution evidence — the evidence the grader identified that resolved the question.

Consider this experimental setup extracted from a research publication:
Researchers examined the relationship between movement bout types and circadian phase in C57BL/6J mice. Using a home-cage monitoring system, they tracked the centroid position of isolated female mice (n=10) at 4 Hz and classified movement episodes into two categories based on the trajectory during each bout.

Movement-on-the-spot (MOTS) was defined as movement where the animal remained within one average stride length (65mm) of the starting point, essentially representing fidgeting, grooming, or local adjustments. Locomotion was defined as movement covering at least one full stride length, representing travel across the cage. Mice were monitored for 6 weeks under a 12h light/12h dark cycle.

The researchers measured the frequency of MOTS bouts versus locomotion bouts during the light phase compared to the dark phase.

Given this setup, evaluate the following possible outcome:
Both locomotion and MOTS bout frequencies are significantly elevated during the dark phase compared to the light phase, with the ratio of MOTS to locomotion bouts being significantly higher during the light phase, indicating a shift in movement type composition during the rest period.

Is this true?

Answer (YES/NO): YES